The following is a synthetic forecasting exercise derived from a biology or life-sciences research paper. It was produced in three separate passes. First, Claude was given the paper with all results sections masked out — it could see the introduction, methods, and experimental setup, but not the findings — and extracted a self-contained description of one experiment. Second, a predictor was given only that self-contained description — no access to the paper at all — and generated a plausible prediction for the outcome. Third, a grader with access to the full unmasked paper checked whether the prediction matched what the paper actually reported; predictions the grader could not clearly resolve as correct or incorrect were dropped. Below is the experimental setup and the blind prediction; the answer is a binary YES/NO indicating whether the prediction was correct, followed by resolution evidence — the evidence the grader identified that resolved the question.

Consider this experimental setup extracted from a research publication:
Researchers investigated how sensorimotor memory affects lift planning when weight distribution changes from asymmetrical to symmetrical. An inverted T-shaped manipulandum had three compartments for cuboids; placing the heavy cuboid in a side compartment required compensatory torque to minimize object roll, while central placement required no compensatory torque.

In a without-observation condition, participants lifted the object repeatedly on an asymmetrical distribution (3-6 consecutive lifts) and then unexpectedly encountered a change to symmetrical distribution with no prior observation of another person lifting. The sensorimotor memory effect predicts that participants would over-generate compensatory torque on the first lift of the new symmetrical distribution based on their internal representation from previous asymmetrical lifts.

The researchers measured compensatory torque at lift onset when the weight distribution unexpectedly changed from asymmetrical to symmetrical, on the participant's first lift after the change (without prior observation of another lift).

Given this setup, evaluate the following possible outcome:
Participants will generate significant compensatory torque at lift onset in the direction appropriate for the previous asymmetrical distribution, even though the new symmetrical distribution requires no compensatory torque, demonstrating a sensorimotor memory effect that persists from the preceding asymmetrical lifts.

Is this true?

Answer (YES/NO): YES